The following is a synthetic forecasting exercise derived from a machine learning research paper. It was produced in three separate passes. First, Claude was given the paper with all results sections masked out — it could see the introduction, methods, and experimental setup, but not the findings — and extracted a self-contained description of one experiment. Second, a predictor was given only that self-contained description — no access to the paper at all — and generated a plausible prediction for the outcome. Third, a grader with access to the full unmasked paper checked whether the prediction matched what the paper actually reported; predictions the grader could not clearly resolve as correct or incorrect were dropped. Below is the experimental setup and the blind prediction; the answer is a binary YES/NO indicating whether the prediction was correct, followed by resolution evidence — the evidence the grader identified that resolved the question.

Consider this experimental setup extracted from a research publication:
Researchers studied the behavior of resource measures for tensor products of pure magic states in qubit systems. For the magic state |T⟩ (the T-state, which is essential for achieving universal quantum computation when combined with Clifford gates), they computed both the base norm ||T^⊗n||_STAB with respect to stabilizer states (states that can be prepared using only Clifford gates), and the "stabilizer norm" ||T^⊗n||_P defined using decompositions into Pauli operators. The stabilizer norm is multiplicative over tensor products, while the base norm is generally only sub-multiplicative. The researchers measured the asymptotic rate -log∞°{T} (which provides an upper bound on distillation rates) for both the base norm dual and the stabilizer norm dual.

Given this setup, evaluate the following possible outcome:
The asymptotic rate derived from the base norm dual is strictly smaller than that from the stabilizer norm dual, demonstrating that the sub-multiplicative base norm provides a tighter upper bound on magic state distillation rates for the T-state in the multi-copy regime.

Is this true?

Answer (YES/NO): NO